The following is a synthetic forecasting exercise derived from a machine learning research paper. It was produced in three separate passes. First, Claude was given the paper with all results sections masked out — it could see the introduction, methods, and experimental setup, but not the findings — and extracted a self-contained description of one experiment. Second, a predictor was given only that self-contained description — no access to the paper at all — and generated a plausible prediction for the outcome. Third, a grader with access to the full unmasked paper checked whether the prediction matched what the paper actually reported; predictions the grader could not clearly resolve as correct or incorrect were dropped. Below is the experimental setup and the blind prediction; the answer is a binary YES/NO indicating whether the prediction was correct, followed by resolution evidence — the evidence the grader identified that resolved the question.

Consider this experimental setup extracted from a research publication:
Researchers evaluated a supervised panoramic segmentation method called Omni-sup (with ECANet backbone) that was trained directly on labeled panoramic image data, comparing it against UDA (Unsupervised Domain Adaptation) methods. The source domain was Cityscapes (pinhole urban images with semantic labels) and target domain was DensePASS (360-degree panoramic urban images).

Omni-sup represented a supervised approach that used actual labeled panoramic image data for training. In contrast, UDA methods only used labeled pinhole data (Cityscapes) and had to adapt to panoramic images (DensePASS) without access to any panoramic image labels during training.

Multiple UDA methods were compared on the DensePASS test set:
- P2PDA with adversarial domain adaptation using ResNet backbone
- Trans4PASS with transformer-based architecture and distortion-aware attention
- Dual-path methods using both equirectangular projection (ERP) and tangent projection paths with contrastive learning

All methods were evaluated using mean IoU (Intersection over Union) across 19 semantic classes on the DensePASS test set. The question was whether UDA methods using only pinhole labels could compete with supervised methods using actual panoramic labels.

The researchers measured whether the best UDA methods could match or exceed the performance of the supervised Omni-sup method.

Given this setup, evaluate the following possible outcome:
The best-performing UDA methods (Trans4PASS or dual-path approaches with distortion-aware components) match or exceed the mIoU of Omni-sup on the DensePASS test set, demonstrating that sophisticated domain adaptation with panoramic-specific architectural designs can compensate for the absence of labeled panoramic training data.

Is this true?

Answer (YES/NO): YES